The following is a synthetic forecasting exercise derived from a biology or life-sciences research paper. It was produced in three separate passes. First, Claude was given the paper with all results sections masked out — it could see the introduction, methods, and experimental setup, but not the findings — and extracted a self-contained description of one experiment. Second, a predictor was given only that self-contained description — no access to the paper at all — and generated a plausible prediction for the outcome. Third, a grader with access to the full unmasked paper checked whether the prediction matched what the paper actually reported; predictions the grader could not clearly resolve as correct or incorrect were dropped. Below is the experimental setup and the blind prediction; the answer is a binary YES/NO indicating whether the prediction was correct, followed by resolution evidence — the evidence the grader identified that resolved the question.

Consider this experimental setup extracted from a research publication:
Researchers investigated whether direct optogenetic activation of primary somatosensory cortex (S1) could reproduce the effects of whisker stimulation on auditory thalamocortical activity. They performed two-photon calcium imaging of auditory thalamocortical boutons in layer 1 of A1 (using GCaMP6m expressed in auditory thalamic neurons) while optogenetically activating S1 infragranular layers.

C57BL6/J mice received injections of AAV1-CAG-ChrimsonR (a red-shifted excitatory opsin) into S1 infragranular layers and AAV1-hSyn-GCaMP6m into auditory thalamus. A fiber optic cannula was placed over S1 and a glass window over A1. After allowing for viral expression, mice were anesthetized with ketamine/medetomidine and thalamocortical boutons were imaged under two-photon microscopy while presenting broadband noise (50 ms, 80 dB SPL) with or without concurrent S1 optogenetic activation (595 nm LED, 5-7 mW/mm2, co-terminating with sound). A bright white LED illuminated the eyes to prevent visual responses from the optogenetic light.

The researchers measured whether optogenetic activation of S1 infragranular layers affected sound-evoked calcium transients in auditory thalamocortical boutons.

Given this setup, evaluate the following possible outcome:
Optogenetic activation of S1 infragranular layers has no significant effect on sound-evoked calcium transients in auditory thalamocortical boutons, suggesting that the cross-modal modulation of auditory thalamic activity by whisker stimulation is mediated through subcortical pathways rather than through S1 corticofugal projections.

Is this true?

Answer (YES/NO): NO